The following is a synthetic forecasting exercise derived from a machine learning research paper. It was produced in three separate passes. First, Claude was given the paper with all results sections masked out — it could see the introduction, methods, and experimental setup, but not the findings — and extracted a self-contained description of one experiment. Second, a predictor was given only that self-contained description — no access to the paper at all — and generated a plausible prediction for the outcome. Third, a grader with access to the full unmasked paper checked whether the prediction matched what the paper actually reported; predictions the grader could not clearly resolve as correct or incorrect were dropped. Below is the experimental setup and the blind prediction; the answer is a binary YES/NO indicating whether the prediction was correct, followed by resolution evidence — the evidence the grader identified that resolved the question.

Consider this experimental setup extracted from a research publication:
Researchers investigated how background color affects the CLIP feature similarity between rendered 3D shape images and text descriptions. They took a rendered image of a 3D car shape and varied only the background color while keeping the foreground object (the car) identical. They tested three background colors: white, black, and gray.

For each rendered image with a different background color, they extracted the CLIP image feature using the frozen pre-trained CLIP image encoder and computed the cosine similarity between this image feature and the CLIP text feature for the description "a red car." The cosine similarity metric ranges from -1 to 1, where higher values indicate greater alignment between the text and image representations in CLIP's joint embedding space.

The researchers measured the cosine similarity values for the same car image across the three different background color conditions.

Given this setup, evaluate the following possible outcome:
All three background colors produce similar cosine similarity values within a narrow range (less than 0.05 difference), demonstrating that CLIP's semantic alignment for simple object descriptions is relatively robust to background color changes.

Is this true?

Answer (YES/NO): NO